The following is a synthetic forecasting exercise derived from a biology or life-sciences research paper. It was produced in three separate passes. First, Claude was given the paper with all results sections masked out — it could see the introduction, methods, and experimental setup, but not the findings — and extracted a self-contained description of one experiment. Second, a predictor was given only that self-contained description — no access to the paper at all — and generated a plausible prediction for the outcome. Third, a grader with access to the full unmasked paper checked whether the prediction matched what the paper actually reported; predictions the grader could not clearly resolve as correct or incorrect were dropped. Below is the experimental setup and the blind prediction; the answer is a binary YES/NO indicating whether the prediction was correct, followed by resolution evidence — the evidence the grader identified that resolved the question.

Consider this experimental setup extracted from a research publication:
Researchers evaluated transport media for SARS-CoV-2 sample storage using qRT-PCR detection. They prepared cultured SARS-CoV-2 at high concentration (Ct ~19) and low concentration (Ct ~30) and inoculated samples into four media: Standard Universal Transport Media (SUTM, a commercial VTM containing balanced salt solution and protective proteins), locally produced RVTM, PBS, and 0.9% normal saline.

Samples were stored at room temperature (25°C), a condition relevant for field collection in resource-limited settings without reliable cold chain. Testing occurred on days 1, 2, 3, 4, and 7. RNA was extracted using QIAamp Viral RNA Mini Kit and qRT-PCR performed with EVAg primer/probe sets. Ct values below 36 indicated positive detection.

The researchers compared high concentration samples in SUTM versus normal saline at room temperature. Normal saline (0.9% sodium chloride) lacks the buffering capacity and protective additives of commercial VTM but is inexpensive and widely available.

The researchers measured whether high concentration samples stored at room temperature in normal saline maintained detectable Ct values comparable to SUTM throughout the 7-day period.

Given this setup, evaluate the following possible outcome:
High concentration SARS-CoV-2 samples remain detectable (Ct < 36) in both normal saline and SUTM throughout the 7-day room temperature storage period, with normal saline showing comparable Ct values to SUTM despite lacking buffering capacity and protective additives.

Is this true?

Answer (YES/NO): YES